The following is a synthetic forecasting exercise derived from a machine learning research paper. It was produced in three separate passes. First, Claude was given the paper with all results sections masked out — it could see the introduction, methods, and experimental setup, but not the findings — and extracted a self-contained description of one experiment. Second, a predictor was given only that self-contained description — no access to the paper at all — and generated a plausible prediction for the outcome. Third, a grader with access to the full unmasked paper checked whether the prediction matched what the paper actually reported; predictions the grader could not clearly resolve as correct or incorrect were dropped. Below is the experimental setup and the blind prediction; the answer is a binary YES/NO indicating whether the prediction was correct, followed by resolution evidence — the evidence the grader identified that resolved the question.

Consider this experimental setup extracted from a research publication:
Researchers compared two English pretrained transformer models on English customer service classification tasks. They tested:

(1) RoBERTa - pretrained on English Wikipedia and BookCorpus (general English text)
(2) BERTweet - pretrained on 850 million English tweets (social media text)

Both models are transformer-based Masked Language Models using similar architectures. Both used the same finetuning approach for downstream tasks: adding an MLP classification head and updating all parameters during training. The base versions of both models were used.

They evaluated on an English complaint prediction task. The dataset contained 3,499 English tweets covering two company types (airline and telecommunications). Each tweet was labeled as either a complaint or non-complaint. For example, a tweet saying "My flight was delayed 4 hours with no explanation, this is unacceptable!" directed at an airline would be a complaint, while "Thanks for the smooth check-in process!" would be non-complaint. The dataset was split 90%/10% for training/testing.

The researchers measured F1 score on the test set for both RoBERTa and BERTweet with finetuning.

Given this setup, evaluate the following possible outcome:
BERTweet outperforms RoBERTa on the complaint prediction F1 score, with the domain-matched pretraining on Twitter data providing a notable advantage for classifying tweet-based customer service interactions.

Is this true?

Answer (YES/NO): NO